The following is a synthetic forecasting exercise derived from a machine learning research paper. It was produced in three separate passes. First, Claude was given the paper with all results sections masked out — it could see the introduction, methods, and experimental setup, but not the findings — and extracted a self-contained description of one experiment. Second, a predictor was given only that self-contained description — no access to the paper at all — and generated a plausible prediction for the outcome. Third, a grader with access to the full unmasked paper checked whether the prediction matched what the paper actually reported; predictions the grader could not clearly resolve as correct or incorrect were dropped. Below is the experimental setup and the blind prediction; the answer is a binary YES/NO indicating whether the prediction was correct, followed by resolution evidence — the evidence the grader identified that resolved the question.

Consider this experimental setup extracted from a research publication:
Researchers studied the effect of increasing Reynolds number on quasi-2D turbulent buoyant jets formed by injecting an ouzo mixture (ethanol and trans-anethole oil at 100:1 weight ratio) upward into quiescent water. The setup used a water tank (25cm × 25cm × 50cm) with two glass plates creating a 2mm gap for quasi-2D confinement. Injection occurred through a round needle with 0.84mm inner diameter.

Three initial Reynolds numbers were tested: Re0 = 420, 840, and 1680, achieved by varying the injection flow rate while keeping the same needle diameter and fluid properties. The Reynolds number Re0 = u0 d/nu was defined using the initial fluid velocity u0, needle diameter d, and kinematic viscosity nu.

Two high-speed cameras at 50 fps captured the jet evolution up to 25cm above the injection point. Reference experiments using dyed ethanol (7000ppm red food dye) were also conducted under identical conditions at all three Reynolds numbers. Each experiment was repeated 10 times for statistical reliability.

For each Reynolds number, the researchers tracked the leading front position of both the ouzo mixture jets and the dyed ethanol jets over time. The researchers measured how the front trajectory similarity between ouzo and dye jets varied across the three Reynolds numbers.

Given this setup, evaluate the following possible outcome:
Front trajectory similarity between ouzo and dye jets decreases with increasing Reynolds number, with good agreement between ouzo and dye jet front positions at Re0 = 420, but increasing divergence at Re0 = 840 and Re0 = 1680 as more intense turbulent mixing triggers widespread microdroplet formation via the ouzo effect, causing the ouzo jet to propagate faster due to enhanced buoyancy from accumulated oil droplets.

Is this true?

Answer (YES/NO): NO